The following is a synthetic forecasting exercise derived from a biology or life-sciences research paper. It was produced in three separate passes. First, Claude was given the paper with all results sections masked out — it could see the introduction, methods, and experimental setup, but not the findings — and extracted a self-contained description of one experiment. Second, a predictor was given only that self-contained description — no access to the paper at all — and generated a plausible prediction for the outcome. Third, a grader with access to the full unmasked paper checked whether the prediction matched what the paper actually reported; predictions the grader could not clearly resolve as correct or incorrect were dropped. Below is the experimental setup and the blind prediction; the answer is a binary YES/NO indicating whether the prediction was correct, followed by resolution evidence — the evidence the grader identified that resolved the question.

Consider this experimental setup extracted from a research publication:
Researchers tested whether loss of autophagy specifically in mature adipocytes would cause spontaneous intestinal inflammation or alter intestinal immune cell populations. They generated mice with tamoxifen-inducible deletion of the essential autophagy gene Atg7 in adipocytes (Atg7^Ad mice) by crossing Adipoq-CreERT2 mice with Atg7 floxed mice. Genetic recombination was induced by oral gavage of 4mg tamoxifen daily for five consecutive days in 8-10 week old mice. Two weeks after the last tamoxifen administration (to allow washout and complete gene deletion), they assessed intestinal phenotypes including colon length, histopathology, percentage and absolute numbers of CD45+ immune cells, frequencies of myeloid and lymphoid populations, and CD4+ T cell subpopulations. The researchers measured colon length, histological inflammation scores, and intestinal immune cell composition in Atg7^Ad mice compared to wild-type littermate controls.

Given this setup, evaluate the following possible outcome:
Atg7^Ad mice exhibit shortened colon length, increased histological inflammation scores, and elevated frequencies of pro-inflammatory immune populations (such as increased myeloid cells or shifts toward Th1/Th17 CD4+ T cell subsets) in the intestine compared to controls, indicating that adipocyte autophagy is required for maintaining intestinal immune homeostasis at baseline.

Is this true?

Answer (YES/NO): NO